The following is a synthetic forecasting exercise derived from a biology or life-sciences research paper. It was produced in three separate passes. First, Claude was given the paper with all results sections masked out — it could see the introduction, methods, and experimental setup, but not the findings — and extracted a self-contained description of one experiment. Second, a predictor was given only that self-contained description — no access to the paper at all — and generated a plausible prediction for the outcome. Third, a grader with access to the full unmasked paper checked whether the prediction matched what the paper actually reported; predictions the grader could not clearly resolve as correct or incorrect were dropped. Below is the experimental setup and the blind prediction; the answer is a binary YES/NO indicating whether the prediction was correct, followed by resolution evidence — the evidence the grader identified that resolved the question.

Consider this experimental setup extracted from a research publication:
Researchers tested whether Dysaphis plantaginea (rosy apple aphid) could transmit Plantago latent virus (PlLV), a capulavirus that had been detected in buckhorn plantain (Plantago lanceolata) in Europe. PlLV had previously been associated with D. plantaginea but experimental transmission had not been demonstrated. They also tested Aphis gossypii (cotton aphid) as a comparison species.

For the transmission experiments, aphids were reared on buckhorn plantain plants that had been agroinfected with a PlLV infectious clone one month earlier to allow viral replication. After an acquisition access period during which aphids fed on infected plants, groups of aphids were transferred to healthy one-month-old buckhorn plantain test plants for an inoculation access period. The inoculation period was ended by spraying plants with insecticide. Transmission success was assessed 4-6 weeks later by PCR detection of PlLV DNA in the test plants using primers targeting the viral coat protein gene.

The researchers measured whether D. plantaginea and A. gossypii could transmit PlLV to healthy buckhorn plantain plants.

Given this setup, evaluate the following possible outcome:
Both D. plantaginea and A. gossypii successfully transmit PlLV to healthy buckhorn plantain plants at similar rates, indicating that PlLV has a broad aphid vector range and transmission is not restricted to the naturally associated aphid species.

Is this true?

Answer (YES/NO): NO